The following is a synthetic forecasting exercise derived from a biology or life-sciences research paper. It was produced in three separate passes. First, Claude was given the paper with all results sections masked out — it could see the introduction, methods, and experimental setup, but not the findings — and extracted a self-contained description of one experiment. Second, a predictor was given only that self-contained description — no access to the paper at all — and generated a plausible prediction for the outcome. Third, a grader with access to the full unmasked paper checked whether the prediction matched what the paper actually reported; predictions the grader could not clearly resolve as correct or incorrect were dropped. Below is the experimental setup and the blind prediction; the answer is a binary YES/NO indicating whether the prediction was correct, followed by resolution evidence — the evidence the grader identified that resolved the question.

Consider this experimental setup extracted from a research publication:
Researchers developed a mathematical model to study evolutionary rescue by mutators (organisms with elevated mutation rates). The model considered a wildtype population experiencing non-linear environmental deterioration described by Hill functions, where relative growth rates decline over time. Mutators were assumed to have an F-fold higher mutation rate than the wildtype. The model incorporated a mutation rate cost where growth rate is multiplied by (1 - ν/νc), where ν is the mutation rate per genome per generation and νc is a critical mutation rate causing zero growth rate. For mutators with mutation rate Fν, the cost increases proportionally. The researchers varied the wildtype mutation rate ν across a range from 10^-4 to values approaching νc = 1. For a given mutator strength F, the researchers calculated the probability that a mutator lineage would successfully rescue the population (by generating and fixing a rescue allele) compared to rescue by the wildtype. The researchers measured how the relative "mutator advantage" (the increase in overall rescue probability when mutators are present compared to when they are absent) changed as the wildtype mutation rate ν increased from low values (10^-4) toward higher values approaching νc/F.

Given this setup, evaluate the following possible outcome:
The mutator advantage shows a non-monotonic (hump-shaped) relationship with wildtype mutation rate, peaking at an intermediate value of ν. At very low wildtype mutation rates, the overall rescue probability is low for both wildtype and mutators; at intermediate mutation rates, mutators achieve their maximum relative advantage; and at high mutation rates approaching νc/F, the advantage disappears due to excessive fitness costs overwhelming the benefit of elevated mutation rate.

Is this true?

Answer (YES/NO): YES